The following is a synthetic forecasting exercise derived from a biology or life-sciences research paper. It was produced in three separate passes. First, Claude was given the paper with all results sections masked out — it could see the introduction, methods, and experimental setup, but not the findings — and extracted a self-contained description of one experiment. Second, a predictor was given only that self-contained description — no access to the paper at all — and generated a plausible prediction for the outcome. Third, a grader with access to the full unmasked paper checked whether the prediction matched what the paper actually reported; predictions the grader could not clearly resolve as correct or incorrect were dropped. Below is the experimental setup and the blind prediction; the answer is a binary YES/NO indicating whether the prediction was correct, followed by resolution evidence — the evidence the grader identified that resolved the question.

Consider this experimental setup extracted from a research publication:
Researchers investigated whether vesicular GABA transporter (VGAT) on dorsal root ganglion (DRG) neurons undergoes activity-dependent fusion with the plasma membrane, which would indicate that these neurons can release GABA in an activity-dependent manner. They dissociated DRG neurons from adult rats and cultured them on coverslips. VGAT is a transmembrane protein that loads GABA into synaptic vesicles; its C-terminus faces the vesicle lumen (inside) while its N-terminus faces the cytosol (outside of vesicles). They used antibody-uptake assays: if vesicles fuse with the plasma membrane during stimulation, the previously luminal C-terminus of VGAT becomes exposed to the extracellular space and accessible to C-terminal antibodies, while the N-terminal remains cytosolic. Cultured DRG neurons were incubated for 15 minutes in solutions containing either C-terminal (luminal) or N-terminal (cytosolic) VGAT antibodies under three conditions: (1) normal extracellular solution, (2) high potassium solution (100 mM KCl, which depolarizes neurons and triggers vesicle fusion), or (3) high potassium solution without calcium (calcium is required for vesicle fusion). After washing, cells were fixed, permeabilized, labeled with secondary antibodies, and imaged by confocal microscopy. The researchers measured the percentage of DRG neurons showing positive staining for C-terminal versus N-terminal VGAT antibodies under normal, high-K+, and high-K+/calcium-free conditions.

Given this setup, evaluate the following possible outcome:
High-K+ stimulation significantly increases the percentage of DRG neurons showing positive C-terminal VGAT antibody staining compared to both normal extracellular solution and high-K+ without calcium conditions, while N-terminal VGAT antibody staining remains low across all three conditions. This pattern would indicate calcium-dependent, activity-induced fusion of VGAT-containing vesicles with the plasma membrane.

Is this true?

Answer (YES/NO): YES